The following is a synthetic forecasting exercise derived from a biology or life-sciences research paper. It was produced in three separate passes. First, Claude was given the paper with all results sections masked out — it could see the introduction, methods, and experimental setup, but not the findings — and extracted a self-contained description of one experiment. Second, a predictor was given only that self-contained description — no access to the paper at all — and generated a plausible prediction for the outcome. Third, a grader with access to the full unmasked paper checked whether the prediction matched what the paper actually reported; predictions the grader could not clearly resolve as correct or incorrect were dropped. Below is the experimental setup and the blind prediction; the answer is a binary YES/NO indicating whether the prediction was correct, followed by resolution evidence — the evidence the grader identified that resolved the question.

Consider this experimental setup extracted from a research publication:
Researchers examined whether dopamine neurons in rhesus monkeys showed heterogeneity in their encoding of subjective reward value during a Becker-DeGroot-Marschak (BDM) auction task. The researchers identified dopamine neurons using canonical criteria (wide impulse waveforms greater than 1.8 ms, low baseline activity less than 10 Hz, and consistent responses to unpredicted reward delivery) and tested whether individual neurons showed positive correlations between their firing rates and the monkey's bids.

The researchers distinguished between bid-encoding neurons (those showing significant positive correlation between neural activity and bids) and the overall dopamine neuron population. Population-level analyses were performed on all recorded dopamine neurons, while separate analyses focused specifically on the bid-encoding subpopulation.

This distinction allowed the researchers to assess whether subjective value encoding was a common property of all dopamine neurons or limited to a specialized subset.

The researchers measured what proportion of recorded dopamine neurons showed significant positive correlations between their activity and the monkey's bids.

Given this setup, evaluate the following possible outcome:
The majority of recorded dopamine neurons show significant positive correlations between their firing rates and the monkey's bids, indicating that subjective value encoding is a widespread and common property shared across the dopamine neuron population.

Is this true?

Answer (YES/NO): NO